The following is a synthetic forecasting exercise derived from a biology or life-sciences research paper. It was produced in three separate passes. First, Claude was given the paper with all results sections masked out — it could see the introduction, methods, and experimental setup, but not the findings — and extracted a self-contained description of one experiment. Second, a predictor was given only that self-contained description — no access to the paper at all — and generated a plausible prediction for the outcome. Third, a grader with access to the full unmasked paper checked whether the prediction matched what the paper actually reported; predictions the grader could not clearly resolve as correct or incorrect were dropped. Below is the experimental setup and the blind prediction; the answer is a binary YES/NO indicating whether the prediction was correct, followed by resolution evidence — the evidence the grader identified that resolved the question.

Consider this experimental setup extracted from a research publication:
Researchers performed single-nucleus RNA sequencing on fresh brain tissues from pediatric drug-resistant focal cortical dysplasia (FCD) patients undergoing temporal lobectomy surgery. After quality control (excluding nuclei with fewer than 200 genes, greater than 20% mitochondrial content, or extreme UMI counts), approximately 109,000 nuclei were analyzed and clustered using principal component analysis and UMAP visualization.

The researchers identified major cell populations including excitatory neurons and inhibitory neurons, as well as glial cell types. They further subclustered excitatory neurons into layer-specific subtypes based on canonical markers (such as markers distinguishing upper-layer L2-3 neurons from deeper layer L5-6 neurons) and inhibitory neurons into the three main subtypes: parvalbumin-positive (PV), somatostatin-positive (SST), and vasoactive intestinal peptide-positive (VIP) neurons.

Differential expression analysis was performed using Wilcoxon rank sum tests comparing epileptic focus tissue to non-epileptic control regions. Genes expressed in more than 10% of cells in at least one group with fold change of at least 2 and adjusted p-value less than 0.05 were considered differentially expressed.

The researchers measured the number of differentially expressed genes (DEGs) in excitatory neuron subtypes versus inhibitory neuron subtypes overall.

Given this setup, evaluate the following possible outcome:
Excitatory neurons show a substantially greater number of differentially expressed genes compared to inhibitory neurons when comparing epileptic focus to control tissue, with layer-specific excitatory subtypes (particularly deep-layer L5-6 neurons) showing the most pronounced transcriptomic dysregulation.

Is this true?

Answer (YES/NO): NO